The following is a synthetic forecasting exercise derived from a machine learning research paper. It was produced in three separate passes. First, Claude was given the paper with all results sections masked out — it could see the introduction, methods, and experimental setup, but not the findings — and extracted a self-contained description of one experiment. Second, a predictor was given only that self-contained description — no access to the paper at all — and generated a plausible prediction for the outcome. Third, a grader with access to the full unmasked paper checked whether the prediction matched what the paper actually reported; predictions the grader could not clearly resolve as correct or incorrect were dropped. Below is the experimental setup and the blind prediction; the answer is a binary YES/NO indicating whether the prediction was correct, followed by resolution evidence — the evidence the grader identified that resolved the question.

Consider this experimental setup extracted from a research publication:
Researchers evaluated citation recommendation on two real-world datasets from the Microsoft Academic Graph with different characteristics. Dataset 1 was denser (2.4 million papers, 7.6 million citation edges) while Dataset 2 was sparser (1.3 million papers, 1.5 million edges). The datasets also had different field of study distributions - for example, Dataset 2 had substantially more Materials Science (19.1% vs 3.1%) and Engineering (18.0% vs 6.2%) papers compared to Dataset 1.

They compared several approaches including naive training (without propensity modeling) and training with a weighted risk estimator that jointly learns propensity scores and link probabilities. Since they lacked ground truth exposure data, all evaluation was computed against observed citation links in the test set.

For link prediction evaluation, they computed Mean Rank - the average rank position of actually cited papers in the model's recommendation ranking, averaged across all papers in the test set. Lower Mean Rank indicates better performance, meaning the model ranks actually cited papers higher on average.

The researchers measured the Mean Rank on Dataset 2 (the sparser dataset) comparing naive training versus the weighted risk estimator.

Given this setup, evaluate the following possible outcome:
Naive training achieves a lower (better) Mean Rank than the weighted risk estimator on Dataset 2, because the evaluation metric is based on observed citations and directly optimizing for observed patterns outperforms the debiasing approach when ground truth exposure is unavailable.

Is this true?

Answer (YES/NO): YES